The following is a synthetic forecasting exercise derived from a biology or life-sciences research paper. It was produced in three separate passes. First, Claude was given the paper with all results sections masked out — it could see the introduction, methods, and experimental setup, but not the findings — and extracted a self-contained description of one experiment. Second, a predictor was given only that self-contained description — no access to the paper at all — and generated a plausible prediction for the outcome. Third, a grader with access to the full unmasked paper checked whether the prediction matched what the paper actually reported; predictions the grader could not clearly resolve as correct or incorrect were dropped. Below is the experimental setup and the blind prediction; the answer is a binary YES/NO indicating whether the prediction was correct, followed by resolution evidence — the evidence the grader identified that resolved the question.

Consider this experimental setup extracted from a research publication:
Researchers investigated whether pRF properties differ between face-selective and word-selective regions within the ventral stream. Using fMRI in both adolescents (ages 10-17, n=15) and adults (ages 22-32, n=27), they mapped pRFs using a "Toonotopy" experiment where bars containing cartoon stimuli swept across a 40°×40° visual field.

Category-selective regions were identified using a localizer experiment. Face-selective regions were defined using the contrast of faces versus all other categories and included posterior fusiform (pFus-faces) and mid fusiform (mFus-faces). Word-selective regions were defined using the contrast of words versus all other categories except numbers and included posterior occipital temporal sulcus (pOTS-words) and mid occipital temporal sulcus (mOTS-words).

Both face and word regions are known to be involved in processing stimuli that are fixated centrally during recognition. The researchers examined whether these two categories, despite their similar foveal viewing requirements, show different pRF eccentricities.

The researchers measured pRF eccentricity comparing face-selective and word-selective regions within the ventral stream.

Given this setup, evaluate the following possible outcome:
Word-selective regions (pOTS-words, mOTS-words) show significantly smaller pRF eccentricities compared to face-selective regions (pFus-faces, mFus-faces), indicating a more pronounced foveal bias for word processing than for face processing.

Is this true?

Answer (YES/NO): NO